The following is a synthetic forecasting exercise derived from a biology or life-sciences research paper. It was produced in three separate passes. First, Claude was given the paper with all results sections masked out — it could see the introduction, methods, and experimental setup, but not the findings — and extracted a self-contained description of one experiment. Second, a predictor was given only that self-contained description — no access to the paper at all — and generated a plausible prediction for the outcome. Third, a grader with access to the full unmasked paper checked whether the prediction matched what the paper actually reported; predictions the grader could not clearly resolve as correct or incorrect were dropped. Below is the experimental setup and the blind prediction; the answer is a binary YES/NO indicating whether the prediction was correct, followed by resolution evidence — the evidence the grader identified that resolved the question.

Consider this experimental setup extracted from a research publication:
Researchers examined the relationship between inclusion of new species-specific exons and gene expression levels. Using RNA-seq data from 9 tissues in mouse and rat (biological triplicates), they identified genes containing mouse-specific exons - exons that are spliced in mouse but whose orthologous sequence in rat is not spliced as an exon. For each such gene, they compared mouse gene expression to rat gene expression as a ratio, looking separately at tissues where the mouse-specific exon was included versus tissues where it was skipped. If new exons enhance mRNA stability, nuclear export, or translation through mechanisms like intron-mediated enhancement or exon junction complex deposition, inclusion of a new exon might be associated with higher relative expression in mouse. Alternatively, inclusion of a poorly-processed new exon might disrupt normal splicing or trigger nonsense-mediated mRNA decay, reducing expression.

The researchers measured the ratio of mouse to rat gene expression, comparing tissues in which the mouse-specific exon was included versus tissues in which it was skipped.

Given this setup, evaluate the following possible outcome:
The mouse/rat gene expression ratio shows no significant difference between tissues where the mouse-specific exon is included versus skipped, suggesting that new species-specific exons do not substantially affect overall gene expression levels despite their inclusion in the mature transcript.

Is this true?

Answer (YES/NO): NO